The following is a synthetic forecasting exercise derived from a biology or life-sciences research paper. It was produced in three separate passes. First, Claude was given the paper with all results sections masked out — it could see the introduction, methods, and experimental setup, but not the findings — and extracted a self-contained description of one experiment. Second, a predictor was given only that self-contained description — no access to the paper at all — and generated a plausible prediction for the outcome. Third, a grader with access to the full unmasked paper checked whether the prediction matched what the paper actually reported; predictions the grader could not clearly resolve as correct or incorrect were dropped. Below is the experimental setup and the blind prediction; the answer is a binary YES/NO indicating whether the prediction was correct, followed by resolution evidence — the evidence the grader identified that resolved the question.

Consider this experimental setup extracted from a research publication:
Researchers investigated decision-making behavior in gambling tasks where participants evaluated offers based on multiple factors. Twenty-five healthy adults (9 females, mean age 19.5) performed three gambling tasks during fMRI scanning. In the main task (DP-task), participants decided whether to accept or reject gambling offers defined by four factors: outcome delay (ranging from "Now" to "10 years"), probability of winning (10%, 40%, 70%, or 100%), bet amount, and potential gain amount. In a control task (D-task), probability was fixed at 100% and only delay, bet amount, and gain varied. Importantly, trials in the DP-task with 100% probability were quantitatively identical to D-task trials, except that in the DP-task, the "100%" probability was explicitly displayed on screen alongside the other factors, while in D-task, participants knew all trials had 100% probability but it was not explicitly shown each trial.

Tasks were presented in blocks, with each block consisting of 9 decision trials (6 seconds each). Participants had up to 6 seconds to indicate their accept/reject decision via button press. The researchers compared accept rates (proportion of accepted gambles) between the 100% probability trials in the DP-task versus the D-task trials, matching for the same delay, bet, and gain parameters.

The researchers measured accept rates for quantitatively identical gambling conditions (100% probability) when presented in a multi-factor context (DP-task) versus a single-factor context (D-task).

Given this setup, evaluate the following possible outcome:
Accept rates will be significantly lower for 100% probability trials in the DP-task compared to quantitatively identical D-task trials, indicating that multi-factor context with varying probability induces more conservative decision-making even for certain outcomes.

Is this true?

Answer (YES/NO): NO